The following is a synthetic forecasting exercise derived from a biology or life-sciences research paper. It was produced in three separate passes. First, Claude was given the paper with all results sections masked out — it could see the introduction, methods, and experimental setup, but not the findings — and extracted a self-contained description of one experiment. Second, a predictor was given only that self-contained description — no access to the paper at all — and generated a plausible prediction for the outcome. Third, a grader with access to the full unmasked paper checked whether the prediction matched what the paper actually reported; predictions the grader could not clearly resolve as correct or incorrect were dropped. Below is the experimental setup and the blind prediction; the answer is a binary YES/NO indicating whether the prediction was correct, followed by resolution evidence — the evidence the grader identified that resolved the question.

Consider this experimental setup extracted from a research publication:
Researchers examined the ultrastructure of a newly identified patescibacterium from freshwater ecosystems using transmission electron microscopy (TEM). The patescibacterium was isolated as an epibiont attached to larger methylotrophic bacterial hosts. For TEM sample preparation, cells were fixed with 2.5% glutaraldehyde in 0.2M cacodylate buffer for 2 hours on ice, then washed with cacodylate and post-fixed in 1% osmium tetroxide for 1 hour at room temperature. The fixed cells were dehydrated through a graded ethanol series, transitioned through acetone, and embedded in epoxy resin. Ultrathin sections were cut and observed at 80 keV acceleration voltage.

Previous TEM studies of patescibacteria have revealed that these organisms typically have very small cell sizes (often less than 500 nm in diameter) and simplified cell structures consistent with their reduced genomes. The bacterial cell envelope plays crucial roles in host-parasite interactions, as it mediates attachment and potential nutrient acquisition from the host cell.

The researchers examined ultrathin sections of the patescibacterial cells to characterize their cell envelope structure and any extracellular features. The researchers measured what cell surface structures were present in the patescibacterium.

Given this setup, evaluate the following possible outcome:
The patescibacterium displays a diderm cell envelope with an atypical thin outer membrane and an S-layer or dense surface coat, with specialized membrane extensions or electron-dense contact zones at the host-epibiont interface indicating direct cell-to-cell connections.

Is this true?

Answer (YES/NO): NO